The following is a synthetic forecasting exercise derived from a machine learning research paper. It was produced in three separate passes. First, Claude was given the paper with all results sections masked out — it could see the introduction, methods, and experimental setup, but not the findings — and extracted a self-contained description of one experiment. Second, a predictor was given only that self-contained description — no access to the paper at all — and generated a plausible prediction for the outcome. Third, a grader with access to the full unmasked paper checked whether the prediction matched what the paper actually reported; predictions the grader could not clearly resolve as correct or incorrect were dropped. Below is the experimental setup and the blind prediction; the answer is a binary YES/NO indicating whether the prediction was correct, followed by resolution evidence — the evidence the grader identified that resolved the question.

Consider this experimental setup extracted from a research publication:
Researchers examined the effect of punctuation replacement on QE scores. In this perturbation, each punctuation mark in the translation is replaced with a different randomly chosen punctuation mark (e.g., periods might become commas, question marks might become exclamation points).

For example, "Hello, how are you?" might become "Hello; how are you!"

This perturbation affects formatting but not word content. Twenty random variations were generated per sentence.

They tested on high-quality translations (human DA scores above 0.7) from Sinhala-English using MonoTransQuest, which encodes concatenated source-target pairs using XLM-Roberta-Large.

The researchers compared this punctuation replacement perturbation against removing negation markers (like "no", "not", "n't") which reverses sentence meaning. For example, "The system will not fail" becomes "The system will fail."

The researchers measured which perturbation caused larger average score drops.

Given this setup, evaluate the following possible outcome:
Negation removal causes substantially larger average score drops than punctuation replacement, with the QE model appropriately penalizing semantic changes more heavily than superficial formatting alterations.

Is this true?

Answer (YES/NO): NO